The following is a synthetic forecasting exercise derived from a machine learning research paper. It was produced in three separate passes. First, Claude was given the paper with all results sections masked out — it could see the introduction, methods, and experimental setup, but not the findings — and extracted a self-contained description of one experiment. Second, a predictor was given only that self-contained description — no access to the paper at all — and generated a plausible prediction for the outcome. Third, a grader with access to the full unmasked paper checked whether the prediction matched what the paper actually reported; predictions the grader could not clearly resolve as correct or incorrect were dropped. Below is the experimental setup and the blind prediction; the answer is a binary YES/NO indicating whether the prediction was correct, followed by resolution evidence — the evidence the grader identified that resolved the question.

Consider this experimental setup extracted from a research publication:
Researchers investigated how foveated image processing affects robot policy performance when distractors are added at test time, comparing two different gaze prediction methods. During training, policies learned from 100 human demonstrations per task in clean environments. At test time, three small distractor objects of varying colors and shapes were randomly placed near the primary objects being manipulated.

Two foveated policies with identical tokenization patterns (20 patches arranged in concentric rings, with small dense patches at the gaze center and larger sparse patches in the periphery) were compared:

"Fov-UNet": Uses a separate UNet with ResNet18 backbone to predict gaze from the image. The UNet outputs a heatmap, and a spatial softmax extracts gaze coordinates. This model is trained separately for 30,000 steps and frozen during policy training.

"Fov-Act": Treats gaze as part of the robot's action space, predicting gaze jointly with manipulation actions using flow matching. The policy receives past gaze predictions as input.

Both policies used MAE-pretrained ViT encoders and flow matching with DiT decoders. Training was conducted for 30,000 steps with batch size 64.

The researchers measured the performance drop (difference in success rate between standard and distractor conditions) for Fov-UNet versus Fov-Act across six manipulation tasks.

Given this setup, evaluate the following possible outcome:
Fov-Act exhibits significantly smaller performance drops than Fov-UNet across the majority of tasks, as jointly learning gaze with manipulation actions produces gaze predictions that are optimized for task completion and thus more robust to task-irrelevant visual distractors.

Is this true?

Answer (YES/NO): YES